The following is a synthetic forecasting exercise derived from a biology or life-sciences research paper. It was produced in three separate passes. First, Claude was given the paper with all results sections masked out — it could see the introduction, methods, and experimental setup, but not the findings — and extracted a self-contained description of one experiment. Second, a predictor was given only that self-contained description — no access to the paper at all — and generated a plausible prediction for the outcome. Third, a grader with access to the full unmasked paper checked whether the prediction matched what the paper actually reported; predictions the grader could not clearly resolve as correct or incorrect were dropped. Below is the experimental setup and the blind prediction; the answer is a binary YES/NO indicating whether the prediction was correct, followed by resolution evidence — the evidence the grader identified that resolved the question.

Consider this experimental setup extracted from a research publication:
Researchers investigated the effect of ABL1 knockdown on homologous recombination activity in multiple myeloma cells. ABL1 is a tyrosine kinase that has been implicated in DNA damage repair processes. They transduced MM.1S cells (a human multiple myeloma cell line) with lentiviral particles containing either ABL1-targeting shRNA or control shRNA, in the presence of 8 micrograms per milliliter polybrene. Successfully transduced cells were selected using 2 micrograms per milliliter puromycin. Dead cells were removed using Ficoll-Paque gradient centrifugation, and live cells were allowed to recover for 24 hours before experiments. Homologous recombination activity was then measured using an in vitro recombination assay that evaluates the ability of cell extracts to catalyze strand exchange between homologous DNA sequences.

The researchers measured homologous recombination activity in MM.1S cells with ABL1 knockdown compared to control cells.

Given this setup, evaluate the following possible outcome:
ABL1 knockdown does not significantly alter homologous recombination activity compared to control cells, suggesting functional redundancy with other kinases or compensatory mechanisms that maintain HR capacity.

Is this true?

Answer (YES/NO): NO